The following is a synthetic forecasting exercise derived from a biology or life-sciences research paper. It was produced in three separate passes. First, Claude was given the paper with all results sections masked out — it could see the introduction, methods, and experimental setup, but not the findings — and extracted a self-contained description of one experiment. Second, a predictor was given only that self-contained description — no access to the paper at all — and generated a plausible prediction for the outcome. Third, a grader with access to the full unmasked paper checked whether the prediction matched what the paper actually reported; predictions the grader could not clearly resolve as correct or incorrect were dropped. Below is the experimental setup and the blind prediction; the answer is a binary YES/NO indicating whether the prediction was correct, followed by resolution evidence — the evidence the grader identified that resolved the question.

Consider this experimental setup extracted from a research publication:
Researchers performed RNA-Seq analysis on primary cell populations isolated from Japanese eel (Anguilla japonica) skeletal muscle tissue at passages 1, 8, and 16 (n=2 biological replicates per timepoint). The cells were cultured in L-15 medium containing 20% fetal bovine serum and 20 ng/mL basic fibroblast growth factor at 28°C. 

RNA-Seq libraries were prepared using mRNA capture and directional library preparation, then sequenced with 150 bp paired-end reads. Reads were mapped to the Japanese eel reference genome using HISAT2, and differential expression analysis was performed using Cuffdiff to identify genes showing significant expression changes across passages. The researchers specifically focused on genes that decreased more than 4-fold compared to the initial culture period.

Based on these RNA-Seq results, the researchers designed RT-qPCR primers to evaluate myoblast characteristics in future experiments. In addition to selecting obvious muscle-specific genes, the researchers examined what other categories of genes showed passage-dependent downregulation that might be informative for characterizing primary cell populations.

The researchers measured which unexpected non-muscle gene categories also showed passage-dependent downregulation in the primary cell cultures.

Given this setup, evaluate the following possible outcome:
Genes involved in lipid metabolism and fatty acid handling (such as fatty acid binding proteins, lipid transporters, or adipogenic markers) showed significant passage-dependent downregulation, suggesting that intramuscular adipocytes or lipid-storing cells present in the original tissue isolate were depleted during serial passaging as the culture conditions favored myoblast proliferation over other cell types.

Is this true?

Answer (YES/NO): YES